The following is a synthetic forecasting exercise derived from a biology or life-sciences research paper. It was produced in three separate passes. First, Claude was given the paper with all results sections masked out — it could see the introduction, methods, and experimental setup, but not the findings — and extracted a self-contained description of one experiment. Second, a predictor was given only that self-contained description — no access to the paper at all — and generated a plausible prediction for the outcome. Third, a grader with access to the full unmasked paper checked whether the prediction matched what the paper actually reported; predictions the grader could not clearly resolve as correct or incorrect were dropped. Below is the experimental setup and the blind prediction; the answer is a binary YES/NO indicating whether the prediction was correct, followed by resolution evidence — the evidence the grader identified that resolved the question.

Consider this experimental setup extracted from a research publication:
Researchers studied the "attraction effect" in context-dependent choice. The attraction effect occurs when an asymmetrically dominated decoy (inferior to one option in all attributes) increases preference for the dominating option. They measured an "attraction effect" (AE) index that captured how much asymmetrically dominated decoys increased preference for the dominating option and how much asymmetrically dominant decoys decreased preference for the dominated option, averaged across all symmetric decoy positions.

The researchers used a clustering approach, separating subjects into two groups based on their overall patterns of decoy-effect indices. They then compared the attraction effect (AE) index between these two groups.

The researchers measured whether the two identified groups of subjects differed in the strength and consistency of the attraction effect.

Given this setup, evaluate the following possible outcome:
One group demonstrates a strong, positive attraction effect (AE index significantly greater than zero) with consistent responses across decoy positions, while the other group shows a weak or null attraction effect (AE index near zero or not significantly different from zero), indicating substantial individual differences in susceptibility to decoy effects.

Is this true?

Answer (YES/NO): NO